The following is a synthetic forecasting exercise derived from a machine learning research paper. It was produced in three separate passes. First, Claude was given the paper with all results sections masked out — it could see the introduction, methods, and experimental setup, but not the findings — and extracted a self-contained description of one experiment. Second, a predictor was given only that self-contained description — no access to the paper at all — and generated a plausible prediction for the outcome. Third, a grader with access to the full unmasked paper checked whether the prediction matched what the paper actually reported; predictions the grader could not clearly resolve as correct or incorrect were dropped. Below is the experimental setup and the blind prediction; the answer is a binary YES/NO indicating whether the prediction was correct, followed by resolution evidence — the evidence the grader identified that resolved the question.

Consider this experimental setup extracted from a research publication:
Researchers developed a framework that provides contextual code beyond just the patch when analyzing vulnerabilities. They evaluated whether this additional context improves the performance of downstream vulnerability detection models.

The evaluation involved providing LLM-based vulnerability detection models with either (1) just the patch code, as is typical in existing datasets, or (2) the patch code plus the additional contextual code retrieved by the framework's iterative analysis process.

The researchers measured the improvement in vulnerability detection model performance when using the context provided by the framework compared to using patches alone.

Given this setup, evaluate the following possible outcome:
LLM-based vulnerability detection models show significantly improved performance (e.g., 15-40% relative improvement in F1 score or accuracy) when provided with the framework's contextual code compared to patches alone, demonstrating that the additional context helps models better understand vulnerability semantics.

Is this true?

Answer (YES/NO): NO